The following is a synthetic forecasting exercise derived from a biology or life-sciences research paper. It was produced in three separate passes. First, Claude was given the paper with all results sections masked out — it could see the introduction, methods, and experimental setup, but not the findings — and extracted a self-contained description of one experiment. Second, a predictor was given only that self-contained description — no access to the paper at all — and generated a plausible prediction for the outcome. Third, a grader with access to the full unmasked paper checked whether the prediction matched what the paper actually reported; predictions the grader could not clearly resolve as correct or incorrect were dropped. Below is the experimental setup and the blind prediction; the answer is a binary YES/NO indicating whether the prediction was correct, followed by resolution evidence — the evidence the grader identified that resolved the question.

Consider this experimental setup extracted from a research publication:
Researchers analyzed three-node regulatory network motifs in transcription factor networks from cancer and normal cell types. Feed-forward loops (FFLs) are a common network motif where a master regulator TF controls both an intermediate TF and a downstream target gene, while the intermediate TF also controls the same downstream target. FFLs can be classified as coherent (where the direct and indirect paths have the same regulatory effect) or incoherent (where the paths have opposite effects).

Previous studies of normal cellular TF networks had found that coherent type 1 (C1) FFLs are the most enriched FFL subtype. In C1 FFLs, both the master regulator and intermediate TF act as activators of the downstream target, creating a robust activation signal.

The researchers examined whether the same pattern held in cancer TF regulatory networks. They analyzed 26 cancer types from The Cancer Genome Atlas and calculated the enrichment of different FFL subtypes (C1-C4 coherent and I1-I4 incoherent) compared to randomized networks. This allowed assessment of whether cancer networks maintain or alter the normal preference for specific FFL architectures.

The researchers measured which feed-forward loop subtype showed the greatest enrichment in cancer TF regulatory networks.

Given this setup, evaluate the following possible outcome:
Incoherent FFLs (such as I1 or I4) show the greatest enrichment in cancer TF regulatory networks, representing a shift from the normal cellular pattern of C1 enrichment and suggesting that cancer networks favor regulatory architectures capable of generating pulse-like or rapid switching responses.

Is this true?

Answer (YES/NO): NO